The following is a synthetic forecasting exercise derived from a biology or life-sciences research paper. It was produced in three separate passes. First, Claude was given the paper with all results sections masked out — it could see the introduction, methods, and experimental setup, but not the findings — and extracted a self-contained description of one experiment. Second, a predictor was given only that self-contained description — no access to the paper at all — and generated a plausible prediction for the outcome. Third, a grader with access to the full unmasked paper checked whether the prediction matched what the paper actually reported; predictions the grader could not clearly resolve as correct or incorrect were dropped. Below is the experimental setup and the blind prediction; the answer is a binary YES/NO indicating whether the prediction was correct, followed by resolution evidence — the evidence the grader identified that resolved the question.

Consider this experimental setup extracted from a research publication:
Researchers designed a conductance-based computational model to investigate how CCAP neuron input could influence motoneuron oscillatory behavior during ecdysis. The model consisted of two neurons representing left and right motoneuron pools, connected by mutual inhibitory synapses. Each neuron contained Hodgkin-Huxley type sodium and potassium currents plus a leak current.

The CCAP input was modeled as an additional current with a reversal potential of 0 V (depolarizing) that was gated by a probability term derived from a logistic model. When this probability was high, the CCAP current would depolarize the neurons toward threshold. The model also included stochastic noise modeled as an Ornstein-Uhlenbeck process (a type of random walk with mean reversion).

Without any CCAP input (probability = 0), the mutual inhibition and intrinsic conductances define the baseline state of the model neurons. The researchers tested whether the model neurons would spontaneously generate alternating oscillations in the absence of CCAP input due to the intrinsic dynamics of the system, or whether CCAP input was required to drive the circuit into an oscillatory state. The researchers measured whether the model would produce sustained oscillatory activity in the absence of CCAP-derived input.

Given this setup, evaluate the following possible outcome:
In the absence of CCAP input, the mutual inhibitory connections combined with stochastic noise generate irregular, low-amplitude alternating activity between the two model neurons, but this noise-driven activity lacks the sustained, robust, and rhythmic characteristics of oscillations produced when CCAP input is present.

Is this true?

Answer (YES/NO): NO